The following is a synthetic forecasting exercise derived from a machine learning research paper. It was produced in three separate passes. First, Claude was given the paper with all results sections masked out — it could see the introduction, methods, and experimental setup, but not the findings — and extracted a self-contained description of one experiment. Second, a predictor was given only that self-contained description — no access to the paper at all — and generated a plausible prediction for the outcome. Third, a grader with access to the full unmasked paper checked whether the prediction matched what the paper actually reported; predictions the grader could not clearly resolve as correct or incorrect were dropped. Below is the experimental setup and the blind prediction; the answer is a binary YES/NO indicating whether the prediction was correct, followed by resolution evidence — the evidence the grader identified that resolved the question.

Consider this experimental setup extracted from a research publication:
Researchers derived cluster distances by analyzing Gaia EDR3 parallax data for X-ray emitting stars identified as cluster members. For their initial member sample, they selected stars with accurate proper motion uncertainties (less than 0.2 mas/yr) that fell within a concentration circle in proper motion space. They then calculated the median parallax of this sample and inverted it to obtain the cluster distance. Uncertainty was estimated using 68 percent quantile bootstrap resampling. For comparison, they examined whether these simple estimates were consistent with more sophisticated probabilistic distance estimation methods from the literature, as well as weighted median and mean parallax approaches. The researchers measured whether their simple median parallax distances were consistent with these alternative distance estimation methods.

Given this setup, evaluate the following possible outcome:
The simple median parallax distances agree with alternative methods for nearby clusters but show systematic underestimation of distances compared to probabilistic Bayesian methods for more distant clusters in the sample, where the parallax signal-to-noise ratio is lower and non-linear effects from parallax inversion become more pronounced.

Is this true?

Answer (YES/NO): NO